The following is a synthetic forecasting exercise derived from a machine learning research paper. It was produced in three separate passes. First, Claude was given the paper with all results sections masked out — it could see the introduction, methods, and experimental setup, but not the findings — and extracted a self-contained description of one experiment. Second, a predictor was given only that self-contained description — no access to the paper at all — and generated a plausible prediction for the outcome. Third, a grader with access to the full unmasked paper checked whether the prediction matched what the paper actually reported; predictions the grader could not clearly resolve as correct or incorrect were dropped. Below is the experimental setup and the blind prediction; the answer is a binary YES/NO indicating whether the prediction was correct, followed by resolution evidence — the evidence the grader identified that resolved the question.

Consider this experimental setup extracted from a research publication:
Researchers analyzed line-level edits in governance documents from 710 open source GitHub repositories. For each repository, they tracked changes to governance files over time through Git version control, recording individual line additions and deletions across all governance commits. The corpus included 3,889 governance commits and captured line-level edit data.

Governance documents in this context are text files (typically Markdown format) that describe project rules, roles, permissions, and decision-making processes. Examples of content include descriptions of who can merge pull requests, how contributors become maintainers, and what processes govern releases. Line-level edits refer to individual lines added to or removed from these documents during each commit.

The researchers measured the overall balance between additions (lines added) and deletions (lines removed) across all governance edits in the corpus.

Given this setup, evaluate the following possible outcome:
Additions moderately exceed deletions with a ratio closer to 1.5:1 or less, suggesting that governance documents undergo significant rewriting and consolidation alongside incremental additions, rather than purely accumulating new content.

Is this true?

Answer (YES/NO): NO